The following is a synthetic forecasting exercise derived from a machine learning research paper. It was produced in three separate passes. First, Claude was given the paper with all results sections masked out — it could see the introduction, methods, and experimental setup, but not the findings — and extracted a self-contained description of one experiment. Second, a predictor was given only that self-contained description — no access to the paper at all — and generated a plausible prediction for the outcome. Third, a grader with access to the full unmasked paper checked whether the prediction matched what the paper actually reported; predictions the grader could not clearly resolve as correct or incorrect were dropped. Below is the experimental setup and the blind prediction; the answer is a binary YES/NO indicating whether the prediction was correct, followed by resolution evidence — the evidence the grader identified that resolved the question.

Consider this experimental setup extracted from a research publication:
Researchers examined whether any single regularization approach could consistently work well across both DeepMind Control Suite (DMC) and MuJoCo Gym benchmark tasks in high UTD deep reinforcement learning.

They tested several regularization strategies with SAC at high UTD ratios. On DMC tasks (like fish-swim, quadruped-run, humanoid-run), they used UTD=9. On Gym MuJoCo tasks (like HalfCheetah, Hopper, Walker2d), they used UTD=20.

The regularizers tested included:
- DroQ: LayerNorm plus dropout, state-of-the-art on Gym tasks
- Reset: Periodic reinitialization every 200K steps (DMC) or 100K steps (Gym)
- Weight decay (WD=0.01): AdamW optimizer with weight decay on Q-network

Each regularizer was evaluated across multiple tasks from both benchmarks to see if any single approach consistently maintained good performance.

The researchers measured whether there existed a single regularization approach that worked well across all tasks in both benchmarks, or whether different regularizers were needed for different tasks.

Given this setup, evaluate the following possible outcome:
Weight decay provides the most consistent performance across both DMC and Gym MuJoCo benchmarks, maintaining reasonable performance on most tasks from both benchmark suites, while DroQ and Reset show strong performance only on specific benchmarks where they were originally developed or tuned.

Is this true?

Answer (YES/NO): NO